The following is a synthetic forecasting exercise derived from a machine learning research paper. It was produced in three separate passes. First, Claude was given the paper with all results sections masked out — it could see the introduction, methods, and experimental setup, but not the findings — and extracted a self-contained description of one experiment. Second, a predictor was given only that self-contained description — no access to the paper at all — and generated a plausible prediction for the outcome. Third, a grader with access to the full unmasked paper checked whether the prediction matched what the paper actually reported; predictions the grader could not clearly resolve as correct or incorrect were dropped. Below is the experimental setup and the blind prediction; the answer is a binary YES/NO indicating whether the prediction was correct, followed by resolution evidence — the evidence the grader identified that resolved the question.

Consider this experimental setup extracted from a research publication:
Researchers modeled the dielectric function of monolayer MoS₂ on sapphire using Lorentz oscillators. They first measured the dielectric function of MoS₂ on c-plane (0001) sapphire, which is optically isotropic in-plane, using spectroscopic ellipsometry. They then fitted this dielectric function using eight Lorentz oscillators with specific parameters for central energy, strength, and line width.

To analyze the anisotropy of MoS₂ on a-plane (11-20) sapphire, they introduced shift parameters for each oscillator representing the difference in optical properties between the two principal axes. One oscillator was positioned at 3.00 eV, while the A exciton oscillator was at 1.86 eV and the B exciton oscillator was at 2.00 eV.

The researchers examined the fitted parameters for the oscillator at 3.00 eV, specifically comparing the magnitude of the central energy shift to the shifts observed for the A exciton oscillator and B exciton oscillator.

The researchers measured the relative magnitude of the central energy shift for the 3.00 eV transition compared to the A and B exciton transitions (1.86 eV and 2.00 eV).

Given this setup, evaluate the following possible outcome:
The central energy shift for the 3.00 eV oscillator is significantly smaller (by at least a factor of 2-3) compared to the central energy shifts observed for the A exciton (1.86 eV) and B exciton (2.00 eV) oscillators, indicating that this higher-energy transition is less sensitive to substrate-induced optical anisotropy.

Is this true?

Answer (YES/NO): NO